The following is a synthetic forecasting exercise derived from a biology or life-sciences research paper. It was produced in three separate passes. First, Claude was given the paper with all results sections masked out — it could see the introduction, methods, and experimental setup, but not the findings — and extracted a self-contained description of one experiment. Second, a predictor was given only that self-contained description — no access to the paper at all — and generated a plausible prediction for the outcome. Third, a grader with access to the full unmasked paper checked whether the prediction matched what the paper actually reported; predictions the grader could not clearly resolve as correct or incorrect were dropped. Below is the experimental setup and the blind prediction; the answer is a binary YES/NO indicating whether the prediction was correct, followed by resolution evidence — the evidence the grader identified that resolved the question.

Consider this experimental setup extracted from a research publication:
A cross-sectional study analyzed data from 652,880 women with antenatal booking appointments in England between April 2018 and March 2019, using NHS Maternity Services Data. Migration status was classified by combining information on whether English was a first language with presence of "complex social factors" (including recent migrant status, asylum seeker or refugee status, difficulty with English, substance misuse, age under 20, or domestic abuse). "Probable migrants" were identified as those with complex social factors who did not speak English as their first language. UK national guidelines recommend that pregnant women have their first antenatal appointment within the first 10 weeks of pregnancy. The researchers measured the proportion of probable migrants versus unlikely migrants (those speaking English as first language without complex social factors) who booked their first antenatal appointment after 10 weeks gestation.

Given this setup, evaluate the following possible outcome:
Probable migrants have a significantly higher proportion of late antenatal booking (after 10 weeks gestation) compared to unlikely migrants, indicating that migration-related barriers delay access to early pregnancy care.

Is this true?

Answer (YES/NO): YES